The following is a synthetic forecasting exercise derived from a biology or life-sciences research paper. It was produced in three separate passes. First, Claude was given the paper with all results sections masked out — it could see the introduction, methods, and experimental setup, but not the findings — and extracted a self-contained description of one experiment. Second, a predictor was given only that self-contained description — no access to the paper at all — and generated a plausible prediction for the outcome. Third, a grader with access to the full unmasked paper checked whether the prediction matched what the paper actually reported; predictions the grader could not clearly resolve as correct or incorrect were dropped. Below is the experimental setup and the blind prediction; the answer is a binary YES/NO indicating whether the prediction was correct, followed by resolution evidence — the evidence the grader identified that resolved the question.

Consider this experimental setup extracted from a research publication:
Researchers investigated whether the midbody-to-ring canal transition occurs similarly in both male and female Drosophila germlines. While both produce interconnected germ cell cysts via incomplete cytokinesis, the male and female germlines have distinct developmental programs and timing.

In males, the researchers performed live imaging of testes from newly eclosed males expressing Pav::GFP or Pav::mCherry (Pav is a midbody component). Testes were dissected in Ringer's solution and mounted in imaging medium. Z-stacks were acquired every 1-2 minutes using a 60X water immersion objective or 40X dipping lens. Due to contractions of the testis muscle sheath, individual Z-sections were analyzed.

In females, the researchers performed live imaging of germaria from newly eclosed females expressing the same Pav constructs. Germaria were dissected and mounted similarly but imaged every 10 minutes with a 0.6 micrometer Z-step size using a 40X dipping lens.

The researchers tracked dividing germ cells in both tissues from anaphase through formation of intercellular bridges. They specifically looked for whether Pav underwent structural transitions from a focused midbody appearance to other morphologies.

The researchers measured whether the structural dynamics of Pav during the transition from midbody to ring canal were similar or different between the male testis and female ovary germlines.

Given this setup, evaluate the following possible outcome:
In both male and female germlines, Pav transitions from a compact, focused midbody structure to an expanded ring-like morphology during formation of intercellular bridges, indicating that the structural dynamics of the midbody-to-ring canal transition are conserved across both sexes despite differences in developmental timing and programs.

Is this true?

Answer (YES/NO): YES